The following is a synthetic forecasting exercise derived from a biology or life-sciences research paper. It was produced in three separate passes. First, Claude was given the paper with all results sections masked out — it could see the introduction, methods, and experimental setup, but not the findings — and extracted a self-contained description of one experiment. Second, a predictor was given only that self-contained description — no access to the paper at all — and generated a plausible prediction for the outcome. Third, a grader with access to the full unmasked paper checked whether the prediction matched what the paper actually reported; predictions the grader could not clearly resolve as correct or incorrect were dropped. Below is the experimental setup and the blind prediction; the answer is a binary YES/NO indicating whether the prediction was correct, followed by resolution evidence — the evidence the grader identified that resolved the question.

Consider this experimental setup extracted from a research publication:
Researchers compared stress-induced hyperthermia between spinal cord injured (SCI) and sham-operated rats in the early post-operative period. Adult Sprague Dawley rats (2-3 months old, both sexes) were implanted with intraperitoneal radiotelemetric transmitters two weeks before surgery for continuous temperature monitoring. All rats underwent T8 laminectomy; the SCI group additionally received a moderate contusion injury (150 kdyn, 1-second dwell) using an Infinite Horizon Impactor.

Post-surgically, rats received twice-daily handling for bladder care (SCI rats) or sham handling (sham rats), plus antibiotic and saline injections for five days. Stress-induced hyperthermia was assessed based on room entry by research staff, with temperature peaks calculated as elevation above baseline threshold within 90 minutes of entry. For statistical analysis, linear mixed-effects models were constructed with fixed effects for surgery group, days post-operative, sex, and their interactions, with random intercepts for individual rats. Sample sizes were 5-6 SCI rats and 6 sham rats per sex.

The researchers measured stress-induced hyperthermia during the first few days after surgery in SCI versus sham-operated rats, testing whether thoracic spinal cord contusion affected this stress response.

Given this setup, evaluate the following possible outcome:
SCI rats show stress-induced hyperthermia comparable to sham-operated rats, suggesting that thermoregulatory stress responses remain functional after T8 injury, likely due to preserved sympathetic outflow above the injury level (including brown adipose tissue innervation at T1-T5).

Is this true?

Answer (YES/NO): NO